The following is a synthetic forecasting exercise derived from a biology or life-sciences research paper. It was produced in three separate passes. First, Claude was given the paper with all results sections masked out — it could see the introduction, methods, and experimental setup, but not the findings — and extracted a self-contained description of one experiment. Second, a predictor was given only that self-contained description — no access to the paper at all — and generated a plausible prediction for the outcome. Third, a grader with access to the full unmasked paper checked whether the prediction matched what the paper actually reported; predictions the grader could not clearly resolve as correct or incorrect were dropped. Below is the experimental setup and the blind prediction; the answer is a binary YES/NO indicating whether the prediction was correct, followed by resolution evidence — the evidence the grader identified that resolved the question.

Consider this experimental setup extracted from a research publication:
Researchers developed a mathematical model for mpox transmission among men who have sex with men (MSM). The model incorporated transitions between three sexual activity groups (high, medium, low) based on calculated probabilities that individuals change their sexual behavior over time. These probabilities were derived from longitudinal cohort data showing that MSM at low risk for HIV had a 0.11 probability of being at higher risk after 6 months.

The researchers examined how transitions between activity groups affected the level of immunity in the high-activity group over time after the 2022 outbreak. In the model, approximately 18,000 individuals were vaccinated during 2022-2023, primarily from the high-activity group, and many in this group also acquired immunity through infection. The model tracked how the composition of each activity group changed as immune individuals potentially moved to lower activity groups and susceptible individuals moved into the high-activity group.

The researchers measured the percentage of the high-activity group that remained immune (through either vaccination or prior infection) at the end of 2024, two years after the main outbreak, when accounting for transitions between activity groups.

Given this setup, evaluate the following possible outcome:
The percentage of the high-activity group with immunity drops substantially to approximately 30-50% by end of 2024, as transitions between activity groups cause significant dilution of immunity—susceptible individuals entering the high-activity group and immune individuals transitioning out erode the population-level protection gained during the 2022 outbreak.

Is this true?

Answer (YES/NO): YES